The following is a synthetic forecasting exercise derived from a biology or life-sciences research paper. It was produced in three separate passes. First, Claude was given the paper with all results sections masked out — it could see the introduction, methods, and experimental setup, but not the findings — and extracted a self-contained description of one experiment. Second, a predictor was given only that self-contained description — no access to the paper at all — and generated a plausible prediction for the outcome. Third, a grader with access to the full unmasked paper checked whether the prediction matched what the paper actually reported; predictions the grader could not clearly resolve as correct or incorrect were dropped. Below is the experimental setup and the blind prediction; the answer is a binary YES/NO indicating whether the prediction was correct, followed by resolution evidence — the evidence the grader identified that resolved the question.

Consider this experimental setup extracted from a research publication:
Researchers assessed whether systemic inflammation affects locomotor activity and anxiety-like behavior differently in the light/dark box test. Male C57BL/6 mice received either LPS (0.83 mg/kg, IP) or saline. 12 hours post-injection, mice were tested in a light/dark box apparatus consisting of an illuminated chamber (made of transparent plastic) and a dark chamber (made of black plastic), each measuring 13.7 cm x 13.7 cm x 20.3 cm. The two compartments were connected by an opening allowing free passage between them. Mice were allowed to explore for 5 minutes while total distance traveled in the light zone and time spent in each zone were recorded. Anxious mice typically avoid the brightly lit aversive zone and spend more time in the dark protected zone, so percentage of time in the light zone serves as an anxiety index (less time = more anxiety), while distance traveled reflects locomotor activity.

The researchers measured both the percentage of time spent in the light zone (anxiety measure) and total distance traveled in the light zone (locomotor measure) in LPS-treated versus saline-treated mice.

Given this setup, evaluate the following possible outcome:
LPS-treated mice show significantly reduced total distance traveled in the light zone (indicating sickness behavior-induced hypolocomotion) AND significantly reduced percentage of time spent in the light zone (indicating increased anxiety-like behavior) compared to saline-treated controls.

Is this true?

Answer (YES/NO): NO